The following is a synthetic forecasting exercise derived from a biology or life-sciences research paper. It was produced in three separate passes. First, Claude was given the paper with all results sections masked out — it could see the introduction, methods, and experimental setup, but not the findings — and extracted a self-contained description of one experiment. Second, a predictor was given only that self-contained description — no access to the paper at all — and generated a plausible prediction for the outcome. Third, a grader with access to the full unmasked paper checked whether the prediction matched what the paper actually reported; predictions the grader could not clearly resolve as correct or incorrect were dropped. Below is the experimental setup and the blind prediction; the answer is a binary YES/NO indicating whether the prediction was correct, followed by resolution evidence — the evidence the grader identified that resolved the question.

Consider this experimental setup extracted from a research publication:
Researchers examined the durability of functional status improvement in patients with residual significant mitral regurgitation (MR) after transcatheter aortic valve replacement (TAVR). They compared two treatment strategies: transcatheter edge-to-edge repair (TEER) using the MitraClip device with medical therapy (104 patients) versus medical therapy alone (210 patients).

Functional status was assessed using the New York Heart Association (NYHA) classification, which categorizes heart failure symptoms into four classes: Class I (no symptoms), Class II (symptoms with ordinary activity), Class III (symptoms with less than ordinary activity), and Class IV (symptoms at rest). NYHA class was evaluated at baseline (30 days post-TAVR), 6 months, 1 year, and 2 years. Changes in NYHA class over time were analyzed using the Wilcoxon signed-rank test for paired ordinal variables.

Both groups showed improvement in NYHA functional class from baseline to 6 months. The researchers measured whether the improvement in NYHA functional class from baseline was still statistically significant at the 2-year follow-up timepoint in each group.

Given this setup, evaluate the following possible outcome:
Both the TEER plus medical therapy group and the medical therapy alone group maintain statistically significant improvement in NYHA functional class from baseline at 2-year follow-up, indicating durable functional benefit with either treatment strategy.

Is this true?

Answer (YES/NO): NO